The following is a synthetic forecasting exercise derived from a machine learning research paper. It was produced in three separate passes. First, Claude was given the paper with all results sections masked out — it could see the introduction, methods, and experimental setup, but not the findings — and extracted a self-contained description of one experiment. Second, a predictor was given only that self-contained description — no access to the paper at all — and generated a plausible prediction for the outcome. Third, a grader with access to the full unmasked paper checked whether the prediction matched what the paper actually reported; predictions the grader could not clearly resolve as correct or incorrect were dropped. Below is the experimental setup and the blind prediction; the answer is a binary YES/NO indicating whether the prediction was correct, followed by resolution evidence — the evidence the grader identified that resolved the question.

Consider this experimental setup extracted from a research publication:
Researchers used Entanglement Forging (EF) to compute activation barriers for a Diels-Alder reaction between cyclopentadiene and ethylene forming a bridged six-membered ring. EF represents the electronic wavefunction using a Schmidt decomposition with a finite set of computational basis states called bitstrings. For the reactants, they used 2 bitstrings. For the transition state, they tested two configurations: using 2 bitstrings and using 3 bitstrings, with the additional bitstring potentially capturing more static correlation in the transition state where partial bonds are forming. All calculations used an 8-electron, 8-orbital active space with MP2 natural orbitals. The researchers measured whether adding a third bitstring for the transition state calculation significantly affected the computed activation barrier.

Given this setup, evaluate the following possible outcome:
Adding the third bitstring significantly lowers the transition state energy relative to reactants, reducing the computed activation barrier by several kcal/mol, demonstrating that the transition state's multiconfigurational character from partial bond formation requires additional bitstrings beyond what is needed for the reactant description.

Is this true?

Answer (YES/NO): NO